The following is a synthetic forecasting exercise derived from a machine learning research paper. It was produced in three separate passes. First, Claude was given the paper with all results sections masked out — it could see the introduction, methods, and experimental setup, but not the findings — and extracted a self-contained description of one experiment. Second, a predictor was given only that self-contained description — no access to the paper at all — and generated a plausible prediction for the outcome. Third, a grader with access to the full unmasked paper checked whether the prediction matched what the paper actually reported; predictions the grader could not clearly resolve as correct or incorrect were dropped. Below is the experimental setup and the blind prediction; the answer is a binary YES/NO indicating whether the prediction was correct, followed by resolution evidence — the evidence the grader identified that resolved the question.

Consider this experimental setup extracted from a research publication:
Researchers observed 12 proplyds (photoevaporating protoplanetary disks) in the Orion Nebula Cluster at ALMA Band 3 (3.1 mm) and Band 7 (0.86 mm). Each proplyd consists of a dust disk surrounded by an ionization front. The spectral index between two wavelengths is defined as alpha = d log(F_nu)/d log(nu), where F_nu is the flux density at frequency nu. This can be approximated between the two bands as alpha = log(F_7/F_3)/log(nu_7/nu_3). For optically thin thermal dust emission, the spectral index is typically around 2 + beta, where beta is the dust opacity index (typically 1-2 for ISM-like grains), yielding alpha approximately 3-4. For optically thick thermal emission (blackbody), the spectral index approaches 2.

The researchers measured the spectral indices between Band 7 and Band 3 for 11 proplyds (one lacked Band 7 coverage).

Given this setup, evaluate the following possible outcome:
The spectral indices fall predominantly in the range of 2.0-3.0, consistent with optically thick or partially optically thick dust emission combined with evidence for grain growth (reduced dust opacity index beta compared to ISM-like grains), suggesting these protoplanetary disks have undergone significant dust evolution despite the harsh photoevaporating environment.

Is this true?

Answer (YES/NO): NO